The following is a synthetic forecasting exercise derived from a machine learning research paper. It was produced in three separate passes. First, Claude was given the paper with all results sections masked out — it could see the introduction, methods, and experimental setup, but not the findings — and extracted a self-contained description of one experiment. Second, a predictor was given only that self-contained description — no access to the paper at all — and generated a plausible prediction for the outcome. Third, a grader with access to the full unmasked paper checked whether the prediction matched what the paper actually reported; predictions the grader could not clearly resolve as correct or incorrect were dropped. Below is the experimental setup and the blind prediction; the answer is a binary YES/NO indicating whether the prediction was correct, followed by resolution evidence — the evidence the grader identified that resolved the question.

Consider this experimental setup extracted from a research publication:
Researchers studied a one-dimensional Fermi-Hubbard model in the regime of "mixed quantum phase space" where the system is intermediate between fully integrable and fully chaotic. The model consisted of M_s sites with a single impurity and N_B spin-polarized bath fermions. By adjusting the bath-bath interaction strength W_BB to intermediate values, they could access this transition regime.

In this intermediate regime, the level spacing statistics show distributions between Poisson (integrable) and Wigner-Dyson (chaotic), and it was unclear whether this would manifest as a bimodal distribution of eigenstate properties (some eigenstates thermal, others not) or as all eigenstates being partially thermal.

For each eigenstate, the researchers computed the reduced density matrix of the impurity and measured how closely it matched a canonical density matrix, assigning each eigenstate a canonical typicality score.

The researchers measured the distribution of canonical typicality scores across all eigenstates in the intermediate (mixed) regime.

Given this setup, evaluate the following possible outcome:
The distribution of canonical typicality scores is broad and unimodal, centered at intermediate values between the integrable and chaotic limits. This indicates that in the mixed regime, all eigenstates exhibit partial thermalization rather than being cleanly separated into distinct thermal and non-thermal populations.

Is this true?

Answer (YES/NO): NO